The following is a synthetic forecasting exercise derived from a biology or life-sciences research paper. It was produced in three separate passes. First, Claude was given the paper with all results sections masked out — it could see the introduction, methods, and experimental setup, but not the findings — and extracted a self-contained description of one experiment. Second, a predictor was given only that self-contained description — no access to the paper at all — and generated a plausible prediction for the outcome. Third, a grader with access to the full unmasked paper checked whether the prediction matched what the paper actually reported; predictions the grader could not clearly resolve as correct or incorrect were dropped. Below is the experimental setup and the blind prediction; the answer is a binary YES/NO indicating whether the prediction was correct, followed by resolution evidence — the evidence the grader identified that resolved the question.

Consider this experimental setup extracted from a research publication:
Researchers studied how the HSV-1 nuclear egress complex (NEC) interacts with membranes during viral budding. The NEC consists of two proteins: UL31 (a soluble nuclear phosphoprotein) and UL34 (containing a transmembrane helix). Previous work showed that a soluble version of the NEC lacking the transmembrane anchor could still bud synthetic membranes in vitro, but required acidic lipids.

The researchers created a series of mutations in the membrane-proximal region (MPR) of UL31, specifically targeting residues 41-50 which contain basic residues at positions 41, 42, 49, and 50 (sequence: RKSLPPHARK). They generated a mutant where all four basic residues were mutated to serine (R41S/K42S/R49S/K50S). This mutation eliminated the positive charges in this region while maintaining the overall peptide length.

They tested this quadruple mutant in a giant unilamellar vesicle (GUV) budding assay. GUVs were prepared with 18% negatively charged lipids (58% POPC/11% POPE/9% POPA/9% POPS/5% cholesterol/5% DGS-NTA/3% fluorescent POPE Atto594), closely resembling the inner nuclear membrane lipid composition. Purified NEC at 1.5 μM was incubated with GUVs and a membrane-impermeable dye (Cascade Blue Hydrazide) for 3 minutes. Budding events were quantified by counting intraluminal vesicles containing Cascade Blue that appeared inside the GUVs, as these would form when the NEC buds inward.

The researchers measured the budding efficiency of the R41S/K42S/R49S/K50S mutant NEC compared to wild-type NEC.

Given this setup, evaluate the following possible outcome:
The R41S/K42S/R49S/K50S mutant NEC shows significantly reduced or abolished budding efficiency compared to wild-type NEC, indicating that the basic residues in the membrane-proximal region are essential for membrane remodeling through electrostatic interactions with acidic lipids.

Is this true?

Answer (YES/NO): YES